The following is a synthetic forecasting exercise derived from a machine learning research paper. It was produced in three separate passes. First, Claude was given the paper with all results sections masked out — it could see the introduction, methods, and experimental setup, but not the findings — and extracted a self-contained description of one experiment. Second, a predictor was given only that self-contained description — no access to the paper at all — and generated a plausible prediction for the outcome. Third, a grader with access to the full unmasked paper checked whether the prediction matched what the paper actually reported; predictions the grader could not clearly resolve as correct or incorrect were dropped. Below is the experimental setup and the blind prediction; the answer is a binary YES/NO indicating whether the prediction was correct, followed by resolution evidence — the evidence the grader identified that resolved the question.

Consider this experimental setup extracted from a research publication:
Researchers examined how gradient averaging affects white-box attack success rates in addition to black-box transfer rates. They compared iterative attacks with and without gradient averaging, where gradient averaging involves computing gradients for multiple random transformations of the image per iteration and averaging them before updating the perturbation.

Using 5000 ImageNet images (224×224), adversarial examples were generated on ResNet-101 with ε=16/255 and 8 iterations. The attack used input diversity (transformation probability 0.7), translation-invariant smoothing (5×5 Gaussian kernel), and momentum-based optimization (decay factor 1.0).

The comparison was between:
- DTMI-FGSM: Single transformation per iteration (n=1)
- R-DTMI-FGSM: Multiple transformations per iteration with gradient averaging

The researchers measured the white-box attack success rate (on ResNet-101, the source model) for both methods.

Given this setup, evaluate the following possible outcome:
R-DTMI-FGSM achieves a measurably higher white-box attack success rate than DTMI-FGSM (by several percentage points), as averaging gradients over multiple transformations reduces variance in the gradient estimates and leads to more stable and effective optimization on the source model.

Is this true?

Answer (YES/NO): NO